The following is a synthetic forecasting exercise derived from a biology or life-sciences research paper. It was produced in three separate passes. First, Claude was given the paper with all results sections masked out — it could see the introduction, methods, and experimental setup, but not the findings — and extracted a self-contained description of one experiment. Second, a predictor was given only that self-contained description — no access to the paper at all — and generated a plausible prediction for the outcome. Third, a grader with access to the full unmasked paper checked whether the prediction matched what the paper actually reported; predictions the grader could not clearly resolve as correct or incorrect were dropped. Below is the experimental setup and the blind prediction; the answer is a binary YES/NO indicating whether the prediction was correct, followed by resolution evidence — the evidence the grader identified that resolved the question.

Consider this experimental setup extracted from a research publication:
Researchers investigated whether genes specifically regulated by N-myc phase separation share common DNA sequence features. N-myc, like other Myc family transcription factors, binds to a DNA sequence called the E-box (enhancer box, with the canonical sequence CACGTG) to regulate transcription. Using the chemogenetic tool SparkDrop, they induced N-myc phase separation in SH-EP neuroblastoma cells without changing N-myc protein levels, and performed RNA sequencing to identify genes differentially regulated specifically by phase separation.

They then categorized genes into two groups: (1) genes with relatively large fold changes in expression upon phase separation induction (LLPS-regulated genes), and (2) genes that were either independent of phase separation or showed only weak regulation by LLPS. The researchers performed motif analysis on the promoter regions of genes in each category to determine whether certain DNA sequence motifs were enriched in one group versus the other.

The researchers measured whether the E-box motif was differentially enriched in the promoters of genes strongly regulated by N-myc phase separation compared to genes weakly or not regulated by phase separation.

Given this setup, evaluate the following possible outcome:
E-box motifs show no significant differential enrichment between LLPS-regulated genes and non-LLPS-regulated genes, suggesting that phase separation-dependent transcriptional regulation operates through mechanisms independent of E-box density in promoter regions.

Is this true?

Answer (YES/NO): NO